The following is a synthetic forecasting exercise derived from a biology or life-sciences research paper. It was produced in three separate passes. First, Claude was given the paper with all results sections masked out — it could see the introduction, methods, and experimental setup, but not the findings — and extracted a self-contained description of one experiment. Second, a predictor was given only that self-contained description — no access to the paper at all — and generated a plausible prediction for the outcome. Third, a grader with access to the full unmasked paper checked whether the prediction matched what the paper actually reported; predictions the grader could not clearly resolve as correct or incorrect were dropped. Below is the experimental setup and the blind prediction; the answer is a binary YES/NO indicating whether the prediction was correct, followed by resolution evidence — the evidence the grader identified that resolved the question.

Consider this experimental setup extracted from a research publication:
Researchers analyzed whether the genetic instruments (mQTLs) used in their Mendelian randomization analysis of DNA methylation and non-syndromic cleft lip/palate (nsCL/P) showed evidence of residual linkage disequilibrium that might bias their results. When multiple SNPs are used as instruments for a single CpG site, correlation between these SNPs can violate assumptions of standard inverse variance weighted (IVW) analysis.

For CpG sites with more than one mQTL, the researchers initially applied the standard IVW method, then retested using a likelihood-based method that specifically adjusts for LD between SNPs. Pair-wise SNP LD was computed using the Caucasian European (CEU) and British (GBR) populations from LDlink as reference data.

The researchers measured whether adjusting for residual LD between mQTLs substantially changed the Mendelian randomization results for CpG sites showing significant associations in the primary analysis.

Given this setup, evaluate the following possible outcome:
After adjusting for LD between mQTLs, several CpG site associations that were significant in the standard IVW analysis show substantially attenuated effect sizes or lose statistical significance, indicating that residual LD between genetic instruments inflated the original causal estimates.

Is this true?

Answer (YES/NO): YES